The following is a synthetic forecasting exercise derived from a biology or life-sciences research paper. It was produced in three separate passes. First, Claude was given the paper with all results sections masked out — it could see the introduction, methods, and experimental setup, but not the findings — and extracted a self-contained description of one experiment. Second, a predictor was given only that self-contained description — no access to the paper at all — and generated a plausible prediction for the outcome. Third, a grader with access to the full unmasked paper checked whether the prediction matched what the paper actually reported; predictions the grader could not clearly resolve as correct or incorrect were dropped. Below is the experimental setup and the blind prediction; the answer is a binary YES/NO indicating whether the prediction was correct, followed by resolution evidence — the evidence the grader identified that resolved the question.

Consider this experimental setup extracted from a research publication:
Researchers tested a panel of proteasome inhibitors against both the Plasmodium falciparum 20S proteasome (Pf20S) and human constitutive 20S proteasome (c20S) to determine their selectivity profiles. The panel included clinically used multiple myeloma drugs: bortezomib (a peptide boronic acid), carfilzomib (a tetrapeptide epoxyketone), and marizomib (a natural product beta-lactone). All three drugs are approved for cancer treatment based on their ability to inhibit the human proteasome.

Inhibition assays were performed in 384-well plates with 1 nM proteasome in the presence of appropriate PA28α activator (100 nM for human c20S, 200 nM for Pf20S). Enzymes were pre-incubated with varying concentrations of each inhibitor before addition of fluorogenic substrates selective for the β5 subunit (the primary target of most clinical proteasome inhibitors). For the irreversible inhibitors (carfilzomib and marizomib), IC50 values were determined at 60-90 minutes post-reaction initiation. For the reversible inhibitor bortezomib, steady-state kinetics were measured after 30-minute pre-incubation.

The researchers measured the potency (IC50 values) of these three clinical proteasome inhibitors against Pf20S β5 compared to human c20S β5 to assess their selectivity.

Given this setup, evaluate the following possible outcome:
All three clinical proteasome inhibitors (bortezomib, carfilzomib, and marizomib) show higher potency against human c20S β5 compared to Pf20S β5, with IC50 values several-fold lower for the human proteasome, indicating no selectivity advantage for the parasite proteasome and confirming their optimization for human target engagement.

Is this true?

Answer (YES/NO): NO